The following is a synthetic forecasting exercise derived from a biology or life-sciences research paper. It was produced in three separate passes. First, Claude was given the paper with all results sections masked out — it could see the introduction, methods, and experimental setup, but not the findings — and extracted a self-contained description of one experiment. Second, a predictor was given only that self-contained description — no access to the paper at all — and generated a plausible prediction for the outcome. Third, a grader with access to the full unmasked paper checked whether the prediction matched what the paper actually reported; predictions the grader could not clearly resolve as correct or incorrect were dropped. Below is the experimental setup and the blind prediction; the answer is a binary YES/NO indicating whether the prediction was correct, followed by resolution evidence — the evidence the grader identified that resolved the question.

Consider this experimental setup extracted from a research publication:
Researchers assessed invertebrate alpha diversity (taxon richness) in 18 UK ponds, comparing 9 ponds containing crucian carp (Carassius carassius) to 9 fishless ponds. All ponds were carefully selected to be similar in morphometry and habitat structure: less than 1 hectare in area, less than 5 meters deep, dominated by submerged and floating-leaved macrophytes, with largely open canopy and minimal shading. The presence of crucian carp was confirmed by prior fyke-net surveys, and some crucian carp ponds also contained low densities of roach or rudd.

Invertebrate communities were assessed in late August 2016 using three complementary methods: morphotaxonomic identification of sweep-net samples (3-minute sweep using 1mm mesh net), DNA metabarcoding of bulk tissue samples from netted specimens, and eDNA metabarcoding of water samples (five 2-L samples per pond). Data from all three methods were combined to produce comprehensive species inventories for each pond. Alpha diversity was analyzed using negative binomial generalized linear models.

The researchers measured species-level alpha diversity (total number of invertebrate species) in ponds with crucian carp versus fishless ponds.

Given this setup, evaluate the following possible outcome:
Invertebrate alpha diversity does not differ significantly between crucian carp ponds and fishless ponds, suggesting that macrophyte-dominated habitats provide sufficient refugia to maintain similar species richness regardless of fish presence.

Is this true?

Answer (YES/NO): YES